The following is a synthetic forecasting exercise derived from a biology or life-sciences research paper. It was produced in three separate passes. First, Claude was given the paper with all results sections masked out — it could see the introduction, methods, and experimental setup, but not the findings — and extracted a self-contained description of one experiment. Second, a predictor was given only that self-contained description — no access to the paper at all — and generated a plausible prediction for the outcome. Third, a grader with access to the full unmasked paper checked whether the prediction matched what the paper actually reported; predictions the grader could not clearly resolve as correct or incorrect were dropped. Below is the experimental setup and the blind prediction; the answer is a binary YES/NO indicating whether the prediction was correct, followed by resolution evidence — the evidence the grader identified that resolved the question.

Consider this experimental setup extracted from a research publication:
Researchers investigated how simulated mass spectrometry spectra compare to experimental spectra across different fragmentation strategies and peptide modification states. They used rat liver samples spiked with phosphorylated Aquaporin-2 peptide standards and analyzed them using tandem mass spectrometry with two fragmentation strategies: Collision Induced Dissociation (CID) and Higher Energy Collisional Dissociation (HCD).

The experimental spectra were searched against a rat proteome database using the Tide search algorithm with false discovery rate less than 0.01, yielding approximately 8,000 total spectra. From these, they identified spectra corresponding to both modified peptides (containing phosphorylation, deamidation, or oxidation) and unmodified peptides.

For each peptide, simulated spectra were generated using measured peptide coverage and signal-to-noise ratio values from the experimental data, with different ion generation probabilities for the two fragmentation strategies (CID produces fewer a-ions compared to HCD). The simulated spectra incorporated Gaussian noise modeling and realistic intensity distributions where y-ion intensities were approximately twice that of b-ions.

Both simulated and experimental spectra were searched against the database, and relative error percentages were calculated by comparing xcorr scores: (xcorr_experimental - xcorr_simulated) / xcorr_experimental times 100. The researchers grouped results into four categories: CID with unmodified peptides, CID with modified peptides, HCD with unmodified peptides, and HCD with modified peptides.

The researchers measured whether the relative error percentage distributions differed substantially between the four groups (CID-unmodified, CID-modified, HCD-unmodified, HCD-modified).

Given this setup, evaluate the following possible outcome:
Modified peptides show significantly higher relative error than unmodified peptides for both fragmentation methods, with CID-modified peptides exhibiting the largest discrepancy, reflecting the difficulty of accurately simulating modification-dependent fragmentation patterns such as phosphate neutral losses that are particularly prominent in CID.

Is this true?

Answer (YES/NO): NO